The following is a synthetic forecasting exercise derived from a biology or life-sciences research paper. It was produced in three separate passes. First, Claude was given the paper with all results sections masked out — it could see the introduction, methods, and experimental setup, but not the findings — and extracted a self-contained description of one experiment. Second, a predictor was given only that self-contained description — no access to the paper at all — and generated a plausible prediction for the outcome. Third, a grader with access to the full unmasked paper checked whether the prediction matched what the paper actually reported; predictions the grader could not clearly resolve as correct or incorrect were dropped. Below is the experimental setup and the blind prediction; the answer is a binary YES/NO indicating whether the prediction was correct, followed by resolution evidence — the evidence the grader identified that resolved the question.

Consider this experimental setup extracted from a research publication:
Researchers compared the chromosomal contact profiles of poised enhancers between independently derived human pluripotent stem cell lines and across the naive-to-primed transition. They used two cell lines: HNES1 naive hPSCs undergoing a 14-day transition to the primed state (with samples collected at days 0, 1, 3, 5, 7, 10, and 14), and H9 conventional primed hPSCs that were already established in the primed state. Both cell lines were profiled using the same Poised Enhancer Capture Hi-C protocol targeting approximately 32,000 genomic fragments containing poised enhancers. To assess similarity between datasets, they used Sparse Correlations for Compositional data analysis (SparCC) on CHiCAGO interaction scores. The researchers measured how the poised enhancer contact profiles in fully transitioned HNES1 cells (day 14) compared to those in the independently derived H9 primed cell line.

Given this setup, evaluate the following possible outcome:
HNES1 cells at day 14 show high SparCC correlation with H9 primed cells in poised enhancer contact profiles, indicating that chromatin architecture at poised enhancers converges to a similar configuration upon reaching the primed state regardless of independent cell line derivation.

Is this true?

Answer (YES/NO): NO